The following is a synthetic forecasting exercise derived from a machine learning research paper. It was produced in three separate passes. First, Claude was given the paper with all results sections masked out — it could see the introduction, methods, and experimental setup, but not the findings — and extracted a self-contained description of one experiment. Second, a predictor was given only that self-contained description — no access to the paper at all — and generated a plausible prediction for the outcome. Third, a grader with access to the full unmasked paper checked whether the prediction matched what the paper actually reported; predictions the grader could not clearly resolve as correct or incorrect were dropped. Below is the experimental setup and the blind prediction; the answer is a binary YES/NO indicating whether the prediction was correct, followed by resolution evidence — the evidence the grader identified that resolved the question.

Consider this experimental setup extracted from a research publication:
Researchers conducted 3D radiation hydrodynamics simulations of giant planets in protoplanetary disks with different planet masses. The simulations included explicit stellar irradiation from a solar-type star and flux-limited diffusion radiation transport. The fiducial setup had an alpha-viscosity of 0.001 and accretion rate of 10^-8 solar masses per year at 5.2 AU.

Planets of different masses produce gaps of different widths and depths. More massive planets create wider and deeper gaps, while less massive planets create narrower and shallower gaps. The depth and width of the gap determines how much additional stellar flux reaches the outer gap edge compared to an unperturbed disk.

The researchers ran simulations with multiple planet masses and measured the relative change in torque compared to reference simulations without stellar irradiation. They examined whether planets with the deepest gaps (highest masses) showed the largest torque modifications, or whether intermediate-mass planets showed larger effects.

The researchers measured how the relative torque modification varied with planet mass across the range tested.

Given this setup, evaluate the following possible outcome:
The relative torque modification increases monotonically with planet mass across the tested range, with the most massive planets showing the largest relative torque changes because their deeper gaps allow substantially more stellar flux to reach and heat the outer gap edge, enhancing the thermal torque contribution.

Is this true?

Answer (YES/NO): NO